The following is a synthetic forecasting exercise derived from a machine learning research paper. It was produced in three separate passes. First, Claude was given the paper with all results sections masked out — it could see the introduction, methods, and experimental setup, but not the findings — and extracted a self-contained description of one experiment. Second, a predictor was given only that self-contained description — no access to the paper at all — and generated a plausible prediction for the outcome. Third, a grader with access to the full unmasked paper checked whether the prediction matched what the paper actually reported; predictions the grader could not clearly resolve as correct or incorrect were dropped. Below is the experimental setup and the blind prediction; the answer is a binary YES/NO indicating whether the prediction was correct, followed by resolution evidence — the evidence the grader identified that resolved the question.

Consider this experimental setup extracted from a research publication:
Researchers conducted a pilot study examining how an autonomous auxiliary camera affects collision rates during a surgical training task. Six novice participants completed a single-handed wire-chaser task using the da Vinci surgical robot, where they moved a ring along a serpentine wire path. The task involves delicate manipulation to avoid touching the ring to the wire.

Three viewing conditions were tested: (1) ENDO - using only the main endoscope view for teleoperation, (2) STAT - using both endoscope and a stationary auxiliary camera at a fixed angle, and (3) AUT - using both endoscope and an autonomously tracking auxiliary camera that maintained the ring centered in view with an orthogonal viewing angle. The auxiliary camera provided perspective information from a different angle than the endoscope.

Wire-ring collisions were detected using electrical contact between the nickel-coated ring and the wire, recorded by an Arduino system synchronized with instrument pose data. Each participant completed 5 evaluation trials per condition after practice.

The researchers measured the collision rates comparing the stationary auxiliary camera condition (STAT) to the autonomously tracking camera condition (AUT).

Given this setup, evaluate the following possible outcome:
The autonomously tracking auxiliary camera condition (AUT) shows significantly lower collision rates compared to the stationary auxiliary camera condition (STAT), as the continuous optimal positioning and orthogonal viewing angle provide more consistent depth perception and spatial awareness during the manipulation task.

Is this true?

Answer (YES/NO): NO